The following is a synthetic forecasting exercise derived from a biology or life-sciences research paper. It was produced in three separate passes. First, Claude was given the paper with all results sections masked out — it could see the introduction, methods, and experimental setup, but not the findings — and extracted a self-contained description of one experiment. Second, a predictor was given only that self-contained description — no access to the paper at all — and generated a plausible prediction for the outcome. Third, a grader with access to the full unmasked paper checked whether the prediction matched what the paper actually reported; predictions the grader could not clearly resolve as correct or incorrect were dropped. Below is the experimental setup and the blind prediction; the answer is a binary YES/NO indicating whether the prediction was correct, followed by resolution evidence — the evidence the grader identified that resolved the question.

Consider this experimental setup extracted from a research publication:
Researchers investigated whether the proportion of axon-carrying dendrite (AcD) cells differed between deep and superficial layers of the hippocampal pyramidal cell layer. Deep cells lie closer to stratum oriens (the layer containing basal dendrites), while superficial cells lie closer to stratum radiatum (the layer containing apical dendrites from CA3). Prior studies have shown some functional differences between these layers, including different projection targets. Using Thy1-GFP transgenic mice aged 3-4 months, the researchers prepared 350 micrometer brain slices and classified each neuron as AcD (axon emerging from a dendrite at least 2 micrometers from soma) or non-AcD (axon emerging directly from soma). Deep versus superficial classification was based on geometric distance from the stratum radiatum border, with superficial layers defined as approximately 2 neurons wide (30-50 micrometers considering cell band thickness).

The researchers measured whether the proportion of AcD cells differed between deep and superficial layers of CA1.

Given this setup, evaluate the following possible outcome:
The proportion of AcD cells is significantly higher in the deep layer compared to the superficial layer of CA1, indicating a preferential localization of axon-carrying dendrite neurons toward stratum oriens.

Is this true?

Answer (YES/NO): NO